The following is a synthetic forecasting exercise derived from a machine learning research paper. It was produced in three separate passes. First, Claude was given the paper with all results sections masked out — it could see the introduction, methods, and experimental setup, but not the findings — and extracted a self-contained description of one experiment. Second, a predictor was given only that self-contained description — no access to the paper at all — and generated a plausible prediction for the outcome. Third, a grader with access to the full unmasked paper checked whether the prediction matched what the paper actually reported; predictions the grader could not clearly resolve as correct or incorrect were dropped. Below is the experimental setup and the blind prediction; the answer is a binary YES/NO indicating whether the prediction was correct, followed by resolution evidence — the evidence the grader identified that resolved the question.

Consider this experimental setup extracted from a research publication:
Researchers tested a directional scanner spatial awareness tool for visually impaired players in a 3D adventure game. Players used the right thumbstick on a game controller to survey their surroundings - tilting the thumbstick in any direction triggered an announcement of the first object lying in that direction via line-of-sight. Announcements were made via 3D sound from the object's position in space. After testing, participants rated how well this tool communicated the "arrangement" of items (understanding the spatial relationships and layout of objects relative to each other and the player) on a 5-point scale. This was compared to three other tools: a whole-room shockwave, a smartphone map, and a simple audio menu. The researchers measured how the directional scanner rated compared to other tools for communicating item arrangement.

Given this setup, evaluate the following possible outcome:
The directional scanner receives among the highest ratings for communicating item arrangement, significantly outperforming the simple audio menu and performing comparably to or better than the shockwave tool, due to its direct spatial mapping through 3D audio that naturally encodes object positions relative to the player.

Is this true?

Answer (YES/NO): YES